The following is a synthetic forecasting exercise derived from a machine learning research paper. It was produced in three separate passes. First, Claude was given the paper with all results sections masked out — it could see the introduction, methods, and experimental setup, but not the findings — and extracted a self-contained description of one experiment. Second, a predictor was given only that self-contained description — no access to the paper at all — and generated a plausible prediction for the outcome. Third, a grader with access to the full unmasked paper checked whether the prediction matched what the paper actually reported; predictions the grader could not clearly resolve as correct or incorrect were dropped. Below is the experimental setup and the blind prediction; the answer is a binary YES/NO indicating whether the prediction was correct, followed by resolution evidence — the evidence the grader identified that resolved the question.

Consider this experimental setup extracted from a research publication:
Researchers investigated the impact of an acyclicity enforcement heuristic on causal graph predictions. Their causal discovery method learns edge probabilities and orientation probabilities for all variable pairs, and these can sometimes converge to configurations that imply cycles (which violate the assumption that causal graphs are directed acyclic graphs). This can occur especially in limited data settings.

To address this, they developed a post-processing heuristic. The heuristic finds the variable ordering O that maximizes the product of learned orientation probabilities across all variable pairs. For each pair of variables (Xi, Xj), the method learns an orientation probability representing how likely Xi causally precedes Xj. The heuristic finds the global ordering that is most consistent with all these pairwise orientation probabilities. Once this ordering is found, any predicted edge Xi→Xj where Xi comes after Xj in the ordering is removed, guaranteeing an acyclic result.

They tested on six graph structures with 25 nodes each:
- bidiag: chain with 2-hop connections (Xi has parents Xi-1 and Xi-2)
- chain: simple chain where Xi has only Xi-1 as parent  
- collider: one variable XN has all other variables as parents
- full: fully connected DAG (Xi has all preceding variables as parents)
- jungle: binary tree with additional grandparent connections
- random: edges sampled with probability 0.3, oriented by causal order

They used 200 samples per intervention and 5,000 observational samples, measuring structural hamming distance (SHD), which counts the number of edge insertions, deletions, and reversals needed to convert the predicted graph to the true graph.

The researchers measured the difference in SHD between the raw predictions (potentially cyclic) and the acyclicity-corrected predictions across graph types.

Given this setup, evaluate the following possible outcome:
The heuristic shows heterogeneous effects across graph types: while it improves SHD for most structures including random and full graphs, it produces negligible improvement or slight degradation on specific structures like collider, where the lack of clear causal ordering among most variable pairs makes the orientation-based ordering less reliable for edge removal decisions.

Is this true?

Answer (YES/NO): YES